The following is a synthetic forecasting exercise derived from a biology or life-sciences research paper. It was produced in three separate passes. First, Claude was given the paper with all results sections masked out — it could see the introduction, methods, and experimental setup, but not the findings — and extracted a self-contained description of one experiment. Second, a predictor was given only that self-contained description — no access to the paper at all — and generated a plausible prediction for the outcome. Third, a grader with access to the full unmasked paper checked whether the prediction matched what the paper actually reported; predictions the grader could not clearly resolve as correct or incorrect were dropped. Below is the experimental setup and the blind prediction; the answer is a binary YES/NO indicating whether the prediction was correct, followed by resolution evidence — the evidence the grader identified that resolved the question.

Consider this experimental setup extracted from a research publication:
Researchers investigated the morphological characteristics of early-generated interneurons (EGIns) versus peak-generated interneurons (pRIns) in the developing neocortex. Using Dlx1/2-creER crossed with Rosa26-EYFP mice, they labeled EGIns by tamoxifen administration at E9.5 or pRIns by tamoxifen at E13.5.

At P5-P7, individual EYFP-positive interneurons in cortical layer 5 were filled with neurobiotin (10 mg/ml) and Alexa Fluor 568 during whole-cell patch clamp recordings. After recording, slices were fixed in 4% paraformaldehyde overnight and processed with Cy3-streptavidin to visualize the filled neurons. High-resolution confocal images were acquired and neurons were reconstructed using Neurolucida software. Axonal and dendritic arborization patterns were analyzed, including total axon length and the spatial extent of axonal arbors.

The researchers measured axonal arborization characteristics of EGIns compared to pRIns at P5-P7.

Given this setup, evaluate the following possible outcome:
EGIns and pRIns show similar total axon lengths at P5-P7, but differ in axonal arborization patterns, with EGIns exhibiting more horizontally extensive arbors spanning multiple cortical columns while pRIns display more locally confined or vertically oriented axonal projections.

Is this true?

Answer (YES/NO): NO